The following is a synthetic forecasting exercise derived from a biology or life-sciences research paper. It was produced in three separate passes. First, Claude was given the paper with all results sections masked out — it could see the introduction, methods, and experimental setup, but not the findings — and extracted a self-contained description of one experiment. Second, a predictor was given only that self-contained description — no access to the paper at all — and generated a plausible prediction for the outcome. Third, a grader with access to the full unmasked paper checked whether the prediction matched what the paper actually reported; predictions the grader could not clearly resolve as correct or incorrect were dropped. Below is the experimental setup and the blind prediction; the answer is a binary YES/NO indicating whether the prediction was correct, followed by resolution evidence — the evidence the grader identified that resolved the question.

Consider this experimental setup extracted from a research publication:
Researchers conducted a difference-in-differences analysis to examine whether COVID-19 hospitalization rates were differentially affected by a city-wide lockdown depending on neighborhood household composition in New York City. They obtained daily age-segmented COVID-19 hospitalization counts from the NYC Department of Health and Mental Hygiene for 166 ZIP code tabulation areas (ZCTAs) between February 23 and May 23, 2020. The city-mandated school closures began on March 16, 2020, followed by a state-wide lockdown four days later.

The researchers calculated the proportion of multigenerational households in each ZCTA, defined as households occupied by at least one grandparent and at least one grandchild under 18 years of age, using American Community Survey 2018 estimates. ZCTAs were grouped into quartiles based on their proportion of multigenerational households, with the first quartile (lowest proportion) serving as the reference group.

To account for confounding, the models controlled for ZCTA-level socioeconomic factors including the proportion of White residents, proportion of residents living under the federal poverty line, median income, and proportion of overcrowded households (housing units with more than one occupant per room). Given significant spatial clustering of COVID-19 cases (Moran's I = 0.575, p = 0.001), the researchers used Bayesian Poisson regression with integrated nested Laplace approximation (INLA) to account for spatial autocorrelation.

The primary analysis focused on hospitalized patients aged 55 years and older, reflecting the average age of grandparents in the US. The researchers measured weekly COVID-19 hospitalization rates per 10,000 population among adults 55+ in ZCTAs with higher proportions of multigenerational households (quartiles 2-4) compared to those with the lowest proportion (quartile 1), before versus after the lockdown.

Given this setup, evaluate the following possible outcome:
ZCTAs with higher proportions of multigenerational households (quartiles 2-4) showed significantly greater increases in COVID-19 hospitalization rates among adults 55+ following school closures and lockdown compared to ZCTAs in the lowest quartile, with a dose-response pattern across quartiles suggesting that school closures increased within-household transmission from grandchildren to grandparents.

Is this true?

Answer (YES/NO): NO